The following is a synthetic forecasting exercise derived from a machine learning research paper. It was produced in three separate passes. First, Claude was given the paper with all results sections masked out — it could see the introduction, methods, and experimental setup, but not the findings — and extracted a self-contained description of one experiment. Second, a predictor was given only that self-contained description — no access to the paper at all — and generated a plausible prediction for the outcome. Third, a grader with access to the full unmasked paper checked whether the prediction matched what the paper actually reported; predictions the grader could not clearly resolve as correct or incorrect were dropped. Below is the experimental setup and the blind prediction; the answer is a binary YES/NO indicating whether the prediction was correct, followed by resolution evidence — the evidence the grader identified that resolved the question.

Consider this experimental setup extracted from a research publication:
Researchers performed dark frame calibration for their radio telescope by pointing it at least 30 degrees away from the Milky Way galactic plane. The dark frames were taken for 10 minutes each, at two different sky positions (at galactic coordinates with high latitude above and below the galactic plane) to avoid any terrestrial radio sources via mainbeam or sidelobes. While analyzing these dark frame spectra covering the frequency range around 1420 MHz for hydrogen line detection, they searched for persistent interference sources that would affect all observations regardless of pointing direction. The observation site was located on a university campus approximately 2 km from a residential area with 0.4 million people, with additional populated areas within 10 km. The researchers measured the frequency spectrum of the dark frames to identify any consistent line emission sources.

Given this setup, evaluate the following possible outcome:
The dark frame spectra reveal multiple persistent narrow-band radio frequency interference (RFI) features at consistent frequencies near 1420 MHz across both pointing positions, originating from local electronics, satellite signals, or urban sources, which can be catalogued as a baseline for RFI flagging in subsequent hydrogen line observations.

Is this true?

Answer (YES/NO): NO